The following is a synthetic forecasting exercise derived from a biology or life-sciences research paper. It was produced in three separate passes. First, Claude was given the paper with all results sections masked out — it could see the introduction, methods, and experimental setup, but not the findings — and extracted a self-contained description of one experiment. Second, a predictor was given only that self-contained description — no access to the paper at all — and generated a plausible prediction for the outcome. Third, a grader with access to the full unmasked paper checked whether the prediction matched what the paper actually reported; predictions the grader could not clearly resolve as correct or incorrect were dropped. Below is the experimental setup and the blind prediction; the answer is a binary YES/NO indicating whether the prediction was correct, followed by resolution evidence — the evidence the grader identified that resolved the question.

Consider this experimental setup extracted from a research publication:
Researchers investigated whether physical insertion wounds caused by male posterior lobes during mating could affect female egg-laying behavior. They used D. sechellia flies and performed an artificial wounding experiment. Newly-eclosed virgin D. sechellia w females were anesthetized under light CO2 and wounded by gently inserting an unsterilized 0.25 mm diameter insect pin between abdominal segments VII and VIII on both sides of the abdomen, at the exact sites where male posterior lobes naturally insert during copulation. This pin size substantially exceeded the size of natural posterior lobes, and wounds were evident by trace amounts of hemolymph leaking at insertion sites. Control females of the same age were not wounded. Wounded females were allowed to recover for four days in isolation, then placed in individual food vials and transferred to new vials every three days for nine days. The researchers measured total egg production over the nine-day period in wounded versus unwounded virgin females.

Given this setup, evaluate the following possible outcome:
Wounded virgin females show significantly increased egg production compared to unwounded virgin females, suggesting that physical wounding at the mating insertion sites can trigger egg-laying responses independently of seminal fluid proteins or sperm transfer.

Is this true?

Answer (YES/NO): NO